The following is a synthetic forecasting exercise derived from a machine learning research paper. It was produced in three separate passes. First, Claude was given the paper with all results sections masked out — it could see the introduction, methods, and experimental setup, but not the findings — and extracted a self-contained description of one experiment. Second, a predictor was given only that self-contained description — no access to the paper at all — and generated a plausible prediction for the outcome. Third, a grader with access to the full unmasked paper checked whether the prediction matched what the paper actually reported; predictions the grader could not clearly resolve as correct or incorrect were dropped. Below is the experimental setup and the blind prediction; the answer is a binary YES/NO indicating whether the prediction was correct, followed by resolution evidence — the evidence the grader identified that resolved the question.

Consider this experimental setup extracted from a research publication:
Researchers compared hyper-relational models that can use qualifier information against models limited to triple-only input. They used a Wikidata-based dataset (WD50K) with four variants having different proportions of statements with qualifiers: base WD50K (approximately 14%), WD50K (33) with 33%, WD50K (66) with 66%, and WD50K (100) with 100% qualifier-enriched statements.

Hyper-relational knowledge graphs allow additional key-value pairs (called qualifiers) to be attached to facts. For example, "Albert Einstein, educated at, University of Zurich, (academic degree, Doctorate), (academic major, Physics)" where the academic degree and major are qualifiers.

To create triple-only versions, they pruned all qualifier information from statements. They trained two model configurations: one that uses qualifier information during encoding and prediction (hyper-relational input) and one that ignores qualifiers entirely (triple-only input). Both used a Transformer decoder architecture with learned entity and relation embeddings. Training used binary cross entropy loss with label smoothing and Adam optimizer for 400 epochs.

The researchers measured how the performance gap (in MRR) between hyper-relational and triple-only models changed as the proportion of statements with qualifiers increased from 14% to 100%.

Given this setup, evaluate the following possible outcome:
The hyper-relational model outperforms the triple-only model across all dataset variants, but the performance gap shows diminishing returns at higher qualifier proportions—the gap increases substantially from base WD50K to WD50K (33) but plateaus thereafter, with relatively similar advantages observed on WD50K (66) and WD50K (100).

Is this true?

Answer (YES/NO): NO